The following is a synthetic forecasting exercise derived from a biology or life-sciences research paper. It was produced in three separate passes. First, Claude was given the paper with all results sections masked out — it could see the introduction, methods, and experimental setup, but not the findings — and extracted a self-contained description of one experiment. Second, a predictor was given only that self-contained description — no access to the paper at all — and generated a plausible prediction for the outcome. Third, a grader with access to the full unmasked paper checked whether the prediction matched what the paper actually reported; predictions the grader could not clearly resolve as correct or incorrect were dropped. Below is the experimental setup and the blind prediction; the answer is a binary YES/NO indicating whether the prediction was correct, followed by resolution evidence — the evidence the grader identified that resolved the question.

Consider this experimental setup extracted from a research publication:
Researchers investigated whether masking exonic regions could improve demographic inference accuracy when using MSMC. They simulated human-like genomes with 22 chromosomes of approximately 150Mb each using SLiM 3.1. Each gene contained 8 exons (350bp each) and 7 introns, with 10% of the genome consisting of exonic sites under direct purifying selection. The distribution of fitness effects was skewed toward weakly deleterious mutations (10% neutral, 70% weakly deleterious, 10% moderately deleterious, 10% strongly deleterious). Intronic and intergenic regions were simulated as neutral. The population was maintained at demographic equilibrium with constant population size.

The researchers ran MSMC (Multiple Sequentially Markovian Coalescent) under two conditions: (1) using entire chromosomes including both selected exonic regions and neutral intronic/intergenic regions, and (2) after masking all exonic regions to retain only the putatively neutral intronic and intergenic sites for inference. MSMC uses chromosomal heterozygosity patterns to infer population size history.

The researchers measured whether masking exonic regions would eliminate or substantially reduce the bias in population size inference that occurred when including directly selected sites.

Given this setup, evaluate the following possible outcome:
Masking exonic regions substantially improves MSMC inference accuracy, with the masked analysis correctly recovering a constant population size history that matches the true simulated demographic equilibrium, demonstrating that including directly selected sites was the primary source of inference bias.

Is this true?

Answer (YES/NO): NO